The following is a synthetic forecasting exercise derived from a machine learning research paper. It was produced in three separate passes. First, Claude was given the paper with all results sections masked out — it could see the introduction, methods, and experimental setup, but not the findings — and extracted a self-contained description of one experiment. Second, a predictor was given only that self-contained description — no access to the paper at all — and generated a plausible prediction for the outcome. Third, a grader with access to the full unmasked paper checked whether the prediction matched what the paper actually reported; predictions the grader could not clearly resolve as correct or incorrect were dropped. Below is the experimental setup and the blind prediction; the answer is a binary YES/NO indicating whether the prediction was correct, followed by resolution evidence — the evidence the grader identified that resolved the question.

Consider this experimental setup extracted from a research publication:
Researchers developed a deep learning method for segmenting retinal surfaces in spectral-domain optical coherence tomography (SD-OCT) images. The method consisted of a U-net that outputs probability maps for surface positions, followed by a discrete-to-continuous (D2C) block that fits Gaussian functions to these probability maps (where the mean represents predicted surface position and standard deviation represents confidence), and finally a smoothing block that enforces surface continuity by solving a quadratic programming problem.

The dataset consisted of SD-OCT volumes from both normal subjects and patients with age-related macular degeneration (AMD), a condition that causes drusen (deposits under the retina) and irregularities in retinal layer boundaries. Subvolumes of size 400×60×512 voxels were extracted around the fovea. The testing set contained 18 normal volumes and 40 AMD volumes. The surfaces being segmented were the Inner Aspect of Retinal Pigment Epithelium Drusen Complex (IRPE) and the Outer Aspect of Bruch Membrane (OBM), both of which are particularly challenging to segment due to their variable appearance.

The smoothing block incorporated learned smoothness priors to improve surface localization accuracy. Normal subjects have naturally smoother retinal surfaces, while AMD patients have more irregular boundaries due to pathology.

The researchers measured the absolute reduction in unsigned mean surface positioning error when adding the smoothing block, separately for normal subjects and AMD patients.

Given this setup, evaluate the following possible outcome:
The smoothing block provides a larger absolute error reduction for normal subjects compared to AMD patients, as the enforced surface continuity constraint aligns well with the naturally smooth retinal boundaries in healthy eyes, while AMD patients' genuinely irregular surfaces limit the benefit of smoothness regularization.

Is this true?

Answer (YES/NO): NO